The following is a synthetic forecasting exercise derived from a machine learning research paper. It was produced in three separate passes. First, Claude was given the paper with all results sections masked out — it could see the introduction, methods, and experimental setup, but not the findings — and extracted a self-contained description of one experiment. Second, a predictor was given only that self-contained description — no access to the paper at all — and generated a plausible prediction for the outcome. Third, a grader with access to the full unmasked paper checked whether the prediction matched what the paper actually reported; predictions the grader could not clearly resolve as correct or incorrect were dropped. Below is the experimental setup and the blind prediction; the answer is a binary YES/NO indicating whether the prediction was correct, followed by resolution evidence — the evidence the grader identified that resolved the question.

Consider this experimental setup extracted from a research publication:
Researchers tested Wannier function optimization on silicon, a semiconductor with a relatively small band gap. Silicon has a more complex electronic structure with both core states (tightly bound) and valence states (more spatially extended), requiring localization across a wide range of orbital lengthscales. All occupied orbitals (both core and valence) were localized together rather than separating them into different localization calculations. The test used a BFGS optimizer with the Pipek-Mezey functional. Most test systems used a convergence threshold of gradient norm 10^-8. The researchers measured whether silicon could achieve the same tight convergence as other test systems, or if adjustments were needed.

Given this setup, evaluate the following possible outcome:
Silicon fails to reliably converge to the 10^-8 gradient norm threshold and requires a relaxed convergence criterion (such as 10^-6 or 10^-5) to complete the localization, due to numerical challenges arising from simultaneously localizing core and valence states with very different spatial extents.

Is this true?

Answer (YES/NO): YES